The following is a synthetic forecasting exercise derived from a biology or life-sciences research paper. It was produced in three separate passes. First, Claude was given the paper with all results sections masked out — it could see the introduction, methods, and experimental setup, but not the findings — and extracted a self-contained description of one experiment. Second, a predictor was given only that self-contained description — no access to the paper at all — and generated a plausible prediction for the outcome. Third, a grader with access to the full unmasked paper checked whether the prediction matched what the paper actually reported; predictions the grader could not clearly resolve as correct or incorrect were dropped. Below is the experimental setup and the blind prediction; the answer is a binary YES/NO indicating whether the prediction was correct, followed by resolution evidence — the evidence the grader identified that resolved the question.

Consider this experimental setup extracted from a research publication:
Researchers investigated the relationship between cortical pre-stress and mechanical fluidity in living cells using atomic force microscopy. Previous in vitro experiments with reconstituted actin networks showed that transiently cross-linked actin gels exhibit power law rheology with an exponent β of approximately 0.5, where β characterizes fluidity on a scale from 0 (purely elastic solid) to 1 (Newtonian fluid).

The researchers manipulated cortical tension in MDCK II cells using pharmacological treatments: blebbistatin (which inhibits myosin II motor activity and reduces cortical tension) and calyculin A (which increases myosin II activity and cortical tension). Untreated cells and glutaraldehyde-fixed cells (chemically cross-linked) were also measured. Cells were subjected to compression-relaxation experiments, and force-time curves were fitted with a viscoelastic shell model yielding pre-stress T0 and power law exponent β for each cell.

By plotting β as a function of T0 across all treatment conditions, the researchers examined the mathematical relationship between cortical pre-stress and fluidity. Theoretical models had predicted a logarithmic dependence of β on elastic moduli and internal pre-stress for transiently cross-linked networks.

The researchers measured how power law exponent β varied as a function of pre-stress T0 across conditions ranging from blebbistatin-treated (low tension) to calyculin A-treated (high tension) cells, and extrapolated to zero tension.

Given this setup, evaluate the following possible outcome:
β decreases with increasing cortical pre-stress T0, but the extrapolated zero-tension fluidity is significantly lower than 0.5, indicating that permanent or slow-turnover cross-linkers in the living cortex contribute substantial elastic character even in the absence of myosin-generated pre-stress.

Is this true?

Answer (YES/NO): NO